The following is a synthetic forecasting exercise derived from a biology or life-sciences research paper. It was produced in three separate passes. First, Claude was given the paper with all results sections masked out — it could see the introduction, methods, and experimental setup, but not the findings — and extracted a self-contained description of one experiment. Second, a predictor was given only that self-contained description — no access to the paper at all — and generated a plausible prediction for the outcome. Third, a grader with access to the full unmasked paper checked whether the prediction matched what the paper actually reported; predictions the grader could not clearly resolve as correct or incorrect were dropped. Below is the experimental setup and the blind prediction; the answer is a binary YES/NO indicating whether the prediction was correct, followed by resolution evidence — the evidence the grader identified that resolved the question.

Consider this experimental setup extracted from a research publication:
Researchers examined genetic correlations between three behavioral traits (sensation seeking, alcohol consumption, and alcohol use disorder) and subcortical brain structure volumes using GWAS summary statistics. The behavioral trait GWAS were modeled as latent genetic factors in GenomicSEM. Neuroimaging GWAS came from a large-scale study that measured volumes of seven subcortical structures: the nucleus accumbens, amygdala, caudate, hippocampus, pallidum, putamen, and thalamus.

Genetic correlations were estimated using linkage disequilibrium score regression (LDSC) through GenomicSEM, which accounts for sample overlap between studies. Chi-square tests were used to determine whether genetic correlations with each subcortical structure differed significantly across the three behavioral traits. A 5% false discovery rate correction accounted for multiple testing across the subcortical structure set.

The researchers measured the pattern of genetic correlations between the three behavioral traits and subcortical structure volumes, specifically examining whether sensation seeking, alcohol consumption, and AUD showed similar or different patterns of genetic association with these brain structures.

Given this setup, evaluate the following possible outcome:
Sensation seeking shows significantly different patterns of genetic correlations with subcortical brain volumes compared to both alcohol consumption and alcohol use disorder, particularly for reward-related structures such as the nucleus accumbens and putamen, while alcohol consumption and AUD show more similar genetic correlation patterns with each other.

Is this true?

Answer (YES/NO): NO